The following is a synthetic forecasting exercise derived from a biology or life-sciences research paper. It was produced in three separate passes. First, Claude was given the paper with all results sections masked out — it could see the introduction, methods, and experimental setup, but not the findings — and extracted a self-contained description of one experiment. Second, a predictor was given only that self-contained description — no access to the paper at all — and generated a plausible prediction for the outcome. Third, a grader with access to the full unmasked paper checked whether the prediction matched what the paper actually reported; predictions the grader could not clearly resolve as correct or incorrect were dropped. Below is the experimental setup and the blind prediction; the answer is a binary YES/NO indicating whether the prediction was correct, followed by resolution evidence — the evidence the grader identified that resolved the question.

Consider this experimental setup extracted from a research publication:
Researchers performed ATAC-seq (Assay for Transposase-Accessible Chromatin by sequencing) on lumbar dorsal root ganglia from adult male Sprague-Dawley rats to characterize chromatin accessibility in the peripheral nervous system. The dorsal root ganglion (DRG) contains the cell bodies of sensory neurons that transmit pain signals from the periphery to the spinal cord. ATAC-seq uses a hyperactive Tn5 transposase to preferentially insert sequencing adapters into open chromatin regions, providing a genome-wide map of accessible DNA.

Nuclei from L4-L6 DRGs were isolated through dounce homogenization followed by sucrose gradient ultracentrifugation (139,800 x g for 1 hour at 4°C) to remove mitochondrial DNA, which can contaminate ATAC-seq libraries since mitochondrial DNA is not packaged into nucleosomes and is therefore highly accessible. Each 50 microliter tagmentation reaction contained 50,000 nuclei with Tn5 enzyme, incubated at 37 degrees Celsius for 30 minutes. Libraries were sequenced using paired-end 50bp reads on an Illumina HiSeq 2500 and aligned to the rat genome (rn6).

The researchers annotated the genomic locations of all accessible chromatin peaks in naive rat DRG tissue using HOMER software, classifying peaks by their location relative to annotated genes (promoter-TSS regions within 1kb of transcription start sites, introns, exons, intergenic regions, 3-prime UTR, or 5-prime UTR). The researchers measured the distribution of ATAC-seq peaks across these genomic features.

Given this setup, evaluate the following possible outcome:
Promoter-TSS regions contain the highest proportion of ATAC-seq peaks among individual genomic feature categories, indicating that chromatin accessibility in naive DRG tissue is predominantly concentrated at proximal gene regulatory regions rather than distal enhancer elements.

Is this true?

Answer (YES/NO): NO